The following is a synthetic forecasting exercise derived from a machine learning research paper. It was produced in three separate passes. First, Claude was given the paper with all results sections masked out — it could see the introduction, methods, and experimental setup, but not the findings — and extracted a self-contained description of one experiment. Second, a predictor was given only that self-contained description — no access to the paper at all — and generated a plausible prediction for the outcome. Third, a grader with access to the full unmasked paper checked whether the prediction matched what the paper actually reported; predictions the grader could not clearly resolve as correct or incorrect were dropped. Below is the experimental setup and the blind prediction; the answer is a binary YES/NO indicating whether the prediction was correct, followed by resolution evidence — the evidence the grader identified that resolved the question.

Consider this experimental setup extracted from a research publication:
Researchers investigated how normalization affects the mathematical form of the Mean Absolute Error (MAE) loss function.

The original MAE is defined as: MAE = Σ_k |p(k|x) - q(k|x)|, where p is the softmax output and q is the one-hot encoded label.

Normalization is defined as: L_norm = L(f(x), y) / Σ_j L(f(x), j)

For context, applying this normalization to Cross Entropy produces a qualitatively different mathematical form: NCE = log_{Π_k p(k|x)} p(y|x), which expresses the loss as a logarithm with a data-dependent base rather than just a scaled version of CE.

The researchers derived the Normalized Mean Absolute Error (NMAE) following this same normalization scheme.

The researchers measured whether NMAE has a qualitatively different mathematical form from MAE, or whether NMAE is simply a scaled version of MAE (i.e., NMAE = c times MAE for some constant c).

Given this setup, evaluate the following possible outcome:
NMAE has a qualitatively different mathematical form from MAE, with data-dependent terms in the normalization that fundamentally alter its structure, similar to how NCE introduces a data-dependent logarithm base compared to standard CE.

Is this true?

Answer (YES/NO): NO